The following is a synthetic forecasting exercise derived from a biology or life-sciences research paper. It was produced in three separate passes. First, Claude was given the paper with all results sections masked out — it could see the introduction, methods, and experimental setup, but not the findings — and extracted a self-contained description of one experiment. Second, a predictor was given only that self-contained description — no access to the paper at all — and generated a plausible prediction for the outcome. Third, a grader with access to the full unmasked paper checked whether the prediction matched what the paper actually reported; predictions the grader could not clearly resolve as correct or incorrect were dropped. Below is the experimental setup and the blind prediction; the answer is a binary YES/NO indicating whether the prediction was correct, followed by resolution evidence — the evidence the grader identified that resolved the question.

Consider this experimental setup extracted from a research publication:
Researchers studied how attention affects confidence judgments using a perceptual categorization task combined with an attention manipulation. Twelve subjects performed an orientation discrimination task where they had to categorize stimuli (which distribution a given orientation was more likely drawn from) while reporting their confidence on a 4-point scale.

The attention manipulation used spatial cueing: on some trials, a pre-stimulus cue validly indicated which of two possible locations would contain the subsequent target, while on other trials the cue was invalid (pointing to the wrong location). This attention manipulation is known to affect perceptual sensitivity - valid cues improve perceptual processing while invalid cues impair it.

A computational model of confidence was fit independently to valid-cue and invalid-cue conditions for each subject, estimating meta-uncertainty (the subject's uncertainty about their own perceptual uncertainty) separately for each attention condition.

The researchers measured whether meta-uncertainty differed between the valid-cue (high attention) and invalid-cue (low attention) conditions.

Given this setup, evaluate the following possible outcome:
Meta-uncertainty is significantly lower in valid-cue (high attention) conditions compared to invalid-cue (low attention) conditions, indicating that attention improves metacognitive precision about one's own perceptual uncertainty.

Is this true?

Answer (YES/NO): NO